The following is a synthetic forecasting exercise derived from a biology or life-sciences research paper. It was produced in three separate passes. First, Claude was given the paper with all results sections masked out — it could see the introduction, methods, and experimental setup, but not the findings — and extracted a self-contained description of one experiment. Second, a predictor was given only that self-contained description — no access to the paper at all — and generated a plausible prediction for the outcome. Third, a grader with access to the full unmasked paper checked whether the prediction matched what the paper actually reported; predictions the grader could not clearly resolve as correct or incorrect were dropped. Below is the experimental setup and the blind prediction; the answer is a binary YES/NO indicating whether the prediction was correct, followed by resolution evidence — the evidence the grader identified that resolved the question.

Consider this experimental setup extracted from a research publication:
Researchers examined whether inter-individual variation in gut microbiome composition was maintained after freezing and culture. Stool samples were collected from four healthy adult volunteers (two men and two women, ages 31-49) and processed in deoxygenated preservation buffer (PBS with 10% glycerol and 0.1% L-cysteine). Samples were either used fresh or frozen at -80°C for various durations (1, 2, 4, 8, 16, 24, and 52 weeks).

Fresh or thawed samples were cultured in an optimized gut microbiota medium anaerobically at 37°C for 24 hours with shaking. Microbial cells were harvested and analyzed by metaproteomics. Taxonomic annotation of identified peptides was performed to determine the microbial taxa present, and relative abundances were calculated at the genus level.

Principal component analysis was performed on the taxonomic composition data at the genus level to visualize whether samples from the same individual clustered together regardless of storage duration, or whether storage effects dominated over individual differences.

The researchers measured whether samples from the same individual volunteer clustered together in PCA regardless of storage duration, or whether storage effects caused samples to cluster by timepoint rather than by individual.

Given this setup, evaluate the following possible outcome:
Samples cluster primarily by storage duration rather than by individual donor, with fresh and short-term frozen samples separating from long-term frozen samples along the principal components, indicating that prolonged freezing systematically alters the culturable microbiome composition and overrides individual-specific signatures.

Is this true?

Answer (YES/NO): NO